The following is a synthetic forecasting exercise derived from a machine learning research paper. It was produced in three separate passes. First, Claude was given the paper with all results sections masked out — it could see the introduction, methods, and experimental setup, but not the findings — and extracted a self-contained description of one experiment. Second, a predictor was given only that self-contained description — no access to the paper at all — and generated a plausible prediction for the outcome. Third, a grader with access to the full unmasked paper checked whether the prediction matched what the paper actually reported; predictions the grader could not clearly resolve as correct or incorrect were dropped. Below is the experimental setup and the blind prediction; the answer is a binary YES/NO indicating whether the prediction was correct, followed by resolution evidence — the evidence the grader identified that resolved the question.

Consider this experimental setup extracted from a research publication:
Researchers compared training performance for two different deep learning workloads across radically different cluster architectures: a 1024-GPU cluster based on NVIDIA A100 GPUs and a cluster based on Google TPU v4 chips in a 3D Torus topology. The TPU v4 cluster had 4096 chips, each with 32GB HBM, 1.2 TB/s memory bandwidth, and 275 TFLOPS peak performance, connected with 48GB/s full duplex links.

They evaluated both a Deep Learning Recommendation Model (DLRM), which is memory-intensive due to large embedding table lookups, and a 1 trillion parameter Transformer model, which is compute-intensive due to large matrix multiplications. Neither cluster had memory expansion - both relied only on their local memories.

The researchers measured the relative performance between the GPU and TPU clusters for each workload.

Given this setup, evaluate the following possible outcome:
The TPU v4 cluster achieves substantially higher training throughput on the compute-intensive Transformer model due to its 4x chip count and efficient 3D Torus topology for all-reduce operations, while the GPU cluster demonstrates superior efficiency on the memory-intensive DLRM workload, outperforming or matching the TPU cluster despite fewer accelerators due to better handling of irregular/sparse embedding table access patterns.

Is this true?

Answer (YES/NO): YES